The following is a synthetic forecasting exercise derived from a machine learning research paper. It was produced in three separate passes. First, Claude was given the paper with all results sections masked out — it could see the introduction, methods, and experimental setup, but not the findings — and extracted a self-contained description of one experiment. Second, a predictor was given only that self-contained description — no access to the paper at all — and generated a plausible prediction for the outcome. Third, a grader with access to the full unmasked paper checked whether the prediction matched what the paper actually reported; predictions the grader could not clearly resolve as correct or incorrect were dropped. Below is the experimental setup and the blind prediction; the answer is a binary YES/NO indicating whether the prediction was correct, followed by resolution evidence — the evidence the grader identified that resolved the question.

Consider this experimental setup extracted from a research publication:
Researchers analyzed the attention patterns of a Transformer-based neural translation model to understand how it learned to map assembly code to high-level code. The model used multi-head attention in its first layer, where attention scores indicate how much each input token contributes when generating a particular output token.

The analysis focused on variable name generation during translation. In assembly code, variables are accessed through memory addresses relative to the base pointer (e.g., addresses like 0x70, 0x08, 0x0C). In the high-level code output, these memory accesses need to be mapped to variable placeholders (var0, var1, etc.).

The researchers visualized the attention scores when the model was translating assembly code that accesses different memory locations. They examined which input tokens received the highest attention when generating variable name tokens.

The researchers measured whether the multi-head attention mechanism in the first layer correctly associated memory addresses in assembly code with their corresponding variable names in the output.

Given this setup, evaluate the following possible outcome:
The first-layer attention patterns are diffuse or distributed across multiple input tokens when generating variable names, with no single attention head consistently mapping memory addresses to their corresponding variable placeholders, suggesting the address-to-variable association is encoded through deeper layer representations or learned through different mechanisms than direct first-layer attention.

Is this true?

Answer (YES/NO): NO